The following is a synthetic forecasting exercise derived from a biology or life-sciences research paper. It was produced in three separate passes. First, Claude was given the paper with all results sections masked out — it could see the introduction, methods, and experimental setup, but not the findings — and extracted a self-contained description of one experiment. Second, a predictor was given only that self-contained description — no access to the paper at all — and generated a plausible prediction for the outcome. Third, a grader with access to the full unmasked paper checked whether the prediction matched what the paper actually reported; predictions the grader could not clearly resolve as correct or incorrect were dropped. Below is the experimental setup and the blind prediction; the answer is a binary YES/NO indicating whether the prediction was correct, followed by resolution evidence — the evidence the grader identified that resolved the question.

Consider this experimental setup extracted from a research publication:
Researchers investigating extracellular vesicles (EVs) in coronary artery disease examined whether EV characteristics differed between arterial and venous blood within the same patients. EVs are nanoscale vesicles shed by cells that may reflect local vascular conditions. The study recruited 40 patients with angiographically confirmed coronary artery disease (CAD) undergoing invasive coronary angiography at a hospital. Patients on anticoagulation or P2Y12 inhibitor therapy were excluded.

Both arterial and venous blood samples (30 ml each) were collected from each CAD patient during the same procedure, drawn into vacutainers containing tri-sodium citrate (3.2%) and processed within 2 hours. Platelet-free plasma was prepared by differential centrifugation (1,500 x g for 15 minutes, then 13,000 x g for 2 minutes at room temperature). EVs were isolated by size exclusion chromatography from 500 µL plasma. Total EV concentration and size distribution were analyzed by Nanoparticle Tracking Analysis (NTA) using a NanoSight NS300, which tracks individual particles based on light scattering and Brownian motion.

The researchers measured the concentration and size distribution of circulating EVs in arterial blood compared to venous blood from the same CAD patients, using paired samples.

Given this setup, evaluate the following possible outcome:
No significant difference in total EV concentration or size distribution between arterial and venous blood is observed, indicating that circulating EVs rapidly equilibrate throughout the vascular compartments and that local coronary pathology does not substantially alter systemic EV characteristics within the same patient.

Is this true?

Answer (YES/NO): YES